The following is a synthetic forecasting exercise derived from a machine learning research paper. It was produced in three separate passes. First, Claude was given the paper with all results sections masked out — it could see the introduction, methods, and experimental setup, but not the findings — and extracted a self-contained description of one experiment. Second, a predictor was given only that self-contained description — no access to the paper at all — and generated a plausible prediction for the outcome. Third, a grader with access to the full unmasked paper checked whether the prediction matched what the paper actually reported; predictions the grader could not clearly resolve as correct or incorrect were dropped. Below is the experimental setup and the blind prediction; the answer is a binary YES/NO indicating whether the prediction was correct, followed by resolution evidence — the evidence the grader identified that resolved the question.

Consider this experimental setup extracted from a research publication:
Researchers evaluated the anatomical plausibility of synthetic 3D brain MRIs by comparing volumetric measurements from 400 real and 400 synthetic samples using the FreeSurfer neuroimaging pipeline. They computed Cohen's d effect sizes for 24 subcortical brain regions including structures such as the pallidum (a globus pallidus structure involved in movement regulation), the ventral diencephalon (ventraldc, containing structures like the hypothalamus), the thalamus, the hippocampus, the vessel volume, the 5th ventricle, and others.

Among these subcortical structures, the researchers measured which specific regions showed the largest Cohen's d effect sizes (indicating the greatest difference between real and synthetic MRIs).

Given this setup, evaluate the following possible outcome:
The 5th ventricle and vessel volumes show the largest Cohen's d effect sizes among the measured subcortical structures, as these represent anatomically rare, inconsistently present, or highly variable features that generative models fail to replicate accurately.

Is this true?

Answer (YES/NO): NO